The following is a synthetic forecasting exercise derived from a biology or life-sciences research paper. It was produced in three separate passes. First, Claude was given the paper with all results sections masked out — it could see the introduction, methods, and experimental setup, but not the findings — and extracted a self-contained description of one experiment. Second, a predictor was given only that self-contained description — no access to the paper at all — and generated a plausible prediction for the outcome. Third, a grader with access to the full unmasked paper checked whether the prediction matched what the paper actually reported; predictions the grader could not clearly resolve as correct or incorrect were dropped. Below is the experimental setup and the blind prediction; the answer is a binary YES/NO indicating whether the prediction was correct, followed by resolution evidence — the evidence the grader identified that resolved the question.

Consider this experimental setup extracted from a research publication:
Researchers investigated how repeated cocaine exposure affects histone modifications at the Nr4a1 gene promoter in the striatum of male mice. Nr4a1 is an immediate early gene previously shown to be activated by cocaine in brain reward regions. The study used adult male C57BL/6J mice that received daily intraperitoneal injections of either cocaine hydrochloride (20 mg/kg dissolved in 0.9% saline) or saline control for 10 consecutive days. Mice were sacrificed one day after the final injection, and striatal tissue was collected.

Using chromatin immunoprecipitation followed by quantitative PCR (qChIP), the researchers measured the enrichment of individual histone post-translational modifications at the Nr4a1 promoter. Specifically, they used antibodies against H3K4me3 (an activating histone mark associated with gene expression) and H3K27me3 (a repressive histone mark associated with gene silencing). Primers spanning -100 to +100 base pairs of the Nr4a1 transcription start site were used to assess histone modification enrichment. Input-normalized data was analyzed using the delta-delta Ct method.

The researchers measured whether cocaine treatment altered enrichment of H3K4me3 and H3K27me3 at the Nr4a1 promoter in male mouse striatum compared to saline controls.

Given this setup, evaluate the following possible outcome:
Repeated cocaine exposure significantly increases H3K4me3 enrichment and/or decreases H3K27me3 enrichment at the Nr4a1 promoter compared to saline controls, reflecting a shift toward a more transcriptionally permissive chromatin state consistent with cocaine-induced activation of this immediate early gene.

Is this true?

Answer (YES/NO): NO